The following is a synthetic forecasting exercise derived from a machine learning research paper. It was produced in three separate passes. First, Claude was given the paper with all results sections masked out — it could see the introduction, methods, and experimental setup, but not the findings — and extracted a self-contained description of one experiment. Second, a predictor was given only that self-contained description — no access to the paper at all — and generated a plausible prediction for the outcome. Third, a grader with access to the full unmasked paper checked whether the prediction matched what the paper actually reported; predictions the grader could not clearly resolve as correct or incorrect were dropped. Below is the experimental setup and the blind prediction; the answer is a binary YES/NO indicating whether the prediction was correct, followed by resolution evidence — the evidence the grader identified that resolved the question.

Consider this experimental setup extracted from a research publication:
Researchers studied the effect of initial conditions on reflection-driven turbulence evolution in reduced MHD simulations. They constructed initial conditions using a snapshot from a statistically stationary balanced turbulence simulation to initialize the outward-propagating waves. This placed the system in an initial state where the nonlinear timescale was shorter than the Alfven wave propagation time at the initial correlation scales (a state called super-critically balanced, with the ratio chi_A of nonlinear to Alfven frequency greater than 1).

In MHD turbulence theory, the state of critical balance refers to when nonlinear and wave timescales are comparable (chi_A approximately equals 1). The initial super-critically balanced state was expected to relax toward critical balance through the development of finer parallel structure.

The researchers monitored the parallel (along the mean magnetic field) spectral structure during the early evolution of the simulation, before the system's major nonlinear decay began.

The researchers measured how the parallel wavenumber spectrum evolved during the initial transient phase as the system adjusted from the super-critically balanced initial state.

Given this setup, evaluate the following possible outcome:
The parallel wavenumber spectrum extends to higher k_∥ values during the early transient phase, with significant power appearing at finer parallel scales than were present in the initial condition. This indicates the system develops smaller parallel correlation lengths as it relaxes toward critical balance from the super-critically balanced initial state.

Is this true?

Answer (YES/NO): YES